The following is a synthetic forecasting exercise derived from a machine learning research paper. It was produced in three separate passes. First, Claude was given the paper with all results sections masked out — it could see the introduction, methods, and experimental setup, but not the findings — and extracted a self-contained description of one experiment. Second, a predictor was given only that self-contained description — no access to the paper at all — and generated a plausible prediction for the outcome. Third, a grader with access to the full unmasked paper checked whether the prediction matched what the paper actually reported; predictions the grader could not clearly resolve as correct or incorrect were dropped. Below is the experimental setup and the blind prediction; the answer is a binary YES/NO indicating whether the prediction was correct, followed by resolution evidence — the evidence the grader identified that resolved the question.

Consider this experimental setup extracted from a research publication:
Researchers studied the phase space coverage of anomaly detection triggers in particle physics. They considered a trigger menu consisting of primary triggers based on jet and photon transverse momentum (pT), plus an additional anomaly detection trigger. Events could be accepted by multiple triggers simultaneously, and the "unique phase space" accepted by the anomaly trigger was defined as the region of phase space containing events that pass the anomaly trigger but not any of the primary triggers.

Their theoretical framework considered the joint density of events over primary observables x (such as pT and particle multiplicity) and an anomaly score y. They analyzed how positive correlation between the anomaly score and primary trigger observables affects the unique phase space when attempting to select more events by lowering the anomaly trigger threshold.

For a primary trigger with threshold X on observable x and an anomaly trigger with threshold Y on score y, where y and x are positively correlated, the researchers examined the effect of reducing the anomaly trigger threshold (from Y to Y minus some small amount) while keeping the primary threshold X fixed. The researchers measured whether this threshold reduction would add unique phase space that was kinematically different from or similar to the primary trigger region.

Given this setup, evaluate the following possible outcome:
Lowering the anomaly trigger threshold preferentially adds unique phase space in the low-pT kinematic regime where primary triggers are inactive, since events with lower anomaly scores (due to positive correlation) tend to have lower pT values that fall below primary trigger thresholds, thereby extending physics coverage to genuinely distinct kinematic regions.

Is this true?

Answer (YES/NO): NO